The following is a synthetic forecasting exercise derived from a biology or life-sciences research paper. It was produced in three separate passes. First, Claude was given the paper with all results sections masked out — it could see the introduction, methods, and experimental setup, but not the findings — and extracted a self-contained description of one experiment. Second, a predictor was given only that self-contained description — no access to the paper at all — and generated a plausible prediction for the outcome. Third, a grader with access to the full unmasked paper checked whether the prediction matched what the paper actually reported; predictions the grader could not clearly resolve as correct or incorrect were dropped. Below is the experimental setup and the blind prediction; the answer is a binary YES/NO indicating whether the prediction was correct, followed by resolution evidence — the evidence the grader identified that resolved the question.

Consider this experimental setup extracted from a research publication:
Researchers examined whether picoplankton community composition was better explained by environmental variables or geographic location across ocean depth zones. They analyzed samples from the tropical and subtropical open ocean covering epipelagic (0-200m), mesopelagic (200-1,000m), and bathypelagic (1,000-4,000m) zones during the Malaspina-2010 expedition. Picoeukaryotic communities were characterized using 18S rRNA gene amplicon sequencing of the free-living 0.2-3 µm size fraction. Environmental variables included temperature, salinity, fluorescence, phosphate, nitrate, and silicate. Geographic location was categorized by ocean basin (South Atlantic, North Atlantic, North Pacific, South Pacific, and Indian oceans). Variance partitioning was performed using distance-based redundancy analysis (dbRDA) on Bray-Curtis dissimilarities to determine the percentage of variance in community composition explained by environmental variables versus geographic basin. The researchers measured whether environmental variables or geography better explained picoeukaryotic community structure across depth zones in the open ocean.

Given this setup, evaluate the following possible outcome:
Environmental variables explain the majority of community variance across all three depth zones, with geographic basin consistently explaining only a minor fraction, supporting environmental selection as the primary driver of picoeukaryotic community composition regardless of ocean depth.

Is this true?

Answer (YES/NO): NO